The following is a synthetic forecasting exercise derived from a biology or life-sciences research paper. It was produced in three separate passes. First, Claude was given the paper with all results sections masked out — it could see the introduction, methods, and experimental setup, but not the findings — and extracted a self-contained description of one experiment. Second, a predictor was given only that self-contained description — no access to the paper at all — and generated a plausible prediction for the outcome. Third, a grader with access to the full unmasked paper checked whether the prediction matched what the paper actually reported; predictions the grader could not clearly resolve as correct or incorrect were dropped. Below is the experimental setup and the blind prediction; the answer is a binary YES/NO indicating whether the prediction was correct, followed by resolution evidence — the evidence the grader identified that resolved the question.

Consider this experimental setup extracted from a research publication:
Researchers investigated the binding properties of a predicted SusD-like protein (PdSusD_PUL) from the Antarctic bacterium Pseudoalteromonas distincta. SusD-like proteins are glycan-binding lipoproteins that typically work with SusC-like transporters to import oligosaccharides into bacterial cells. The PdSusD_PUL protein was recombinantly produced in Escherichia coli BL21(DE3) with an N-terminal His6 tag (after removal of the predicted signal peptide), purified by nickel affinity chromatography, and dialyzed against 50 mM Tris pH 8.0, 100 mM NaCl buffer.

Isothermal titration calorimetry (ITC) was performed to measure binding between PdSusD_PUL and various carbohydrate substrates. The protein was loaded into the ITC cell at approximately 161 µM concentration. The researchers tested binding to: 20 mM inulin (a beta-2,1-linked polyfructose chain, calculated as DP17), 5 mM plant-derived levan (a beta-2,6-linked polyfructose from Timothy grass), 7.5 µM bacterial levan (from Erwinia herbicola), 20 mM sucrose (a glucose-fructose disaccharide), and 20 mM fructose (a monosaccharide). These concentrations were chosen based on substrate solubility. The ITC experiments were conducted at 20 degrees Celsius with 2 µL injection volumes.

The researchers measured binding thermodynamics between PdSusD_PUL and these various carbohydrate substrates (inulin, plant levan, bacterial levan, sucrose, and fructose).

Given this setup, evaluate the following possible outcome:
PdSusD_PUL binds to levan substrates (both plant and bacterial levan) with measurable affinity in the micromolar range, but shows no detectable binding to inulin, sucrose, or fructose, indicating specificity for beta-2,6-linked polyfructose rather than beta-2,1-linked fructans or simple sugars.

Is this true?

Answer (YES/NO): NO